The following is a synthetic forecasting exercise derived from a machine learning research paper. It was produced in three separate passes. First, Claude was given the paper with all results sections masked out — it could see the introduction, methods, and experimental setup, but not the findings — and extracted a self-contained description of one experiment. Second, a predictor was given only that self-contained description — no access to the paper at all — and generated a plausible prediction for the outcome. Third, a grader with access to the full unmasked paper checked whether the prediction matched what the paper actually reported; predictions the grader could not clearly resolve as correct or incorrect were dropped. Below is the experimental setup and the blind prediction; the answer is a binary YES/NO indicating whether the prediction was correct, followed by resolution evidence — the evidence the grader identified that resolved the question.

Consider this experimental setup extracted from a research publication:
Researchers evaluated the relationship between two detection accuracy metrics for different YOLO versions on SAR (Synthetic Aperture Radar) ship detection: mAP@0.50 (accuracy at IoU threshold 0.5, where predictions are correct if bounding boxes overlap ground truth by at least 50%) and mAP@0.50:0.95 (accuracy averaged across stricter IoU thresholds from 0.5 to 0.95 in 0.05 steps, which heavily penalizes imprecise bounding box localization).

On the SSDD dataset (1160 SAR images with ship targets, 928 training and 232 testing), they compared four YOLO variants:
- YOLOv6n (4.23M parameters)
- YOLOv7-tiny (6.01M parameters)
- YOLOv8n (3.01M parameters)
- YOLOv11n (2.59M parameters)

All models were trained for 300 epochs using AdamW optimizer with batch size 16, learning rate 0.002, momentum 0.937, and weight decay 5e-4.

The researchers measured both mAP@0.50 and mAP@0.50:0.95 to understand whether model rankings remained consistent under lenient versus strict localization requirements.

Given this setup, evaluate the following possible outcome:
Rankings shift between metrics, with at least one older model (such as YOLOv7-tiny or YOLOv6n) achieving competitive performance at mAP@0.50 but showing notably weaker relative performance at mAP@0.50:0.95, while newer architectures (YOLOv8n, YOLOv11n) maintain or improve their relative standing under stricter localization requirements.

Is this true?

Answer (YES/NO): NO